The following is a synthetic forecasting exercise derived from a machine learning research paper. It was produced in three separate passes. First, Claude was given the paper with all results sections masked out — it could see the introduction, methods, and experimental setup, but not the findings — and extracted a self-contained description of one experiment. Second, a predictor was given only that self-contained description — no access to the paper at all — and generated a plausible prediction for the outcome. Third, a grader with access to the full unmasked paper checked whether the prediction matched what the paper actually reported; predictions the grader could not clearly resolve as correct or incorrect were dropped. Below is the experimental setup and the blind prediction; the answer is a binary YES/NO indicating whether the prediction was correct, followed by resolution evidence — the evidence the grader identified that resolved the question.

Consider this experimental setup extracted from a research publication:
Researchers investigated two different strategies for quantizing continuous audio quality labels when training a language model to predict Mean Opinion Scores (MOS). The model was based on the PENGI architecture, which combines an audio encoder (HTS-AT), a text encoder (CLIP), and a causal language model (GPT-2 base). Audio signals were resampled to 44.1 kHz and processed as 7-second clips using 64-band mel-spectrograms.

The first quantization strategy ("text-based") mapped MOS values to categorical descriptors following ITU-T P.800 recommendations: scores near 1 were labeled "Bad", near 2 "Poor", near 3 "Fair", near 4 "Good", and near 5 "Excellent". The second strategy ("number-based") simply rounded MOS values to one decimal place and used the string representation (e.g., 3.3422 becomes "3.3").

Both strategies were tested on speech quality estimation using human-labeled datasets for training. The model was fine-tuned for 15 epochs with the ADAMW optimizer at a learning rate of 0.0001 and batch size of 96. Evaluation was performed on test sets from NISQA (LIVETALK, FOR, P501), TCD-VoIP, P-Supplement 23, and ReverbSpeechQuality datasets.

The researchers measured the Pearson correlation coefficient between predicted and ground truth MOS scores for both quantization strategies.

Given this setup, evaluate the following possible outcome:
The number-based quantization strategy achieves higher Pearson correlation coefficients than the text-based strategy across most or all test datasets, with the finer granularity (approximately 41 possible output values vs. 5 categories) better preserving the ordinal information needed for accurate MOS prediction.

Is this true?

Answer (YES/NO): YES